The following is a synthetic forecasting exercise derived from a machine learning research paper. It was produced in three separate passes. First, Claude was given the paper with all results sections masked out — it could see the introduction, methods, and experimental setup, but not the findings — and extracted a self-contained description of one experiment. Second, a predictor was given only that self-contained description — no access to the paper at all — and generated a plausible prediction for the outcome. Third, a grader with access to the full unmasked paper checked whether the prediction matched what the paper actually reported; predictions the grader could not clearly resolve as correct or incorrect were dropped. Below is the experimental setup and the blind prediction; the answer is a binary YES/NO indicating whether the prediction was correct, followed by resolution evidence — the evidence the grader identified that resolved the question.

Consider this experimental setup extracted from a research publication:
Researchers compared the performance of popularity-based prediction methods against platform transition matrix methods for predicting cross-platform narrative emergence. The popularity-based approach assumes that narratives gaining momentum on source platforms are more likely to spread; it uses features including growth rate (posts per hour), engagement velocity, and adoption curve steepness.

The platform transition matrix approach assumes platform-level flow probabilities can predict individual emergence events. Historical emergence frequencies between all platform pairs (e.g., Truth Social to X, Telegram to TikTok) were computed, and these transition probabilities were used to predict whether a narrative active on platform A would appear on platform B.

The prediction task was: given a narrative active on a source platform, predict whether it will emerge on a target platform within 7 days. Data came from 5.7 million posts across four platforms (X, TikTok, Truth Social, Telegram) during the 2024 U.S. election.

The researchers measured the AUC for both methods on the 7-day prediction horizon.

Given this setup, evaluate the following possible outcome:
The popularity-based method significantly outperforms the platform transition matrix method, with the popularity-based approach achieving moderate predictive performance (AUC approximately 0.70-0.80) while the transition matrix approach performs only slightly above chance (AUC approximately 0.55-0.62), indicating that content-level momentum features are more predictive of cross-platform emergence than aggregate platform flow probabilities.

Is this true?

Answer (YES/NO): NO